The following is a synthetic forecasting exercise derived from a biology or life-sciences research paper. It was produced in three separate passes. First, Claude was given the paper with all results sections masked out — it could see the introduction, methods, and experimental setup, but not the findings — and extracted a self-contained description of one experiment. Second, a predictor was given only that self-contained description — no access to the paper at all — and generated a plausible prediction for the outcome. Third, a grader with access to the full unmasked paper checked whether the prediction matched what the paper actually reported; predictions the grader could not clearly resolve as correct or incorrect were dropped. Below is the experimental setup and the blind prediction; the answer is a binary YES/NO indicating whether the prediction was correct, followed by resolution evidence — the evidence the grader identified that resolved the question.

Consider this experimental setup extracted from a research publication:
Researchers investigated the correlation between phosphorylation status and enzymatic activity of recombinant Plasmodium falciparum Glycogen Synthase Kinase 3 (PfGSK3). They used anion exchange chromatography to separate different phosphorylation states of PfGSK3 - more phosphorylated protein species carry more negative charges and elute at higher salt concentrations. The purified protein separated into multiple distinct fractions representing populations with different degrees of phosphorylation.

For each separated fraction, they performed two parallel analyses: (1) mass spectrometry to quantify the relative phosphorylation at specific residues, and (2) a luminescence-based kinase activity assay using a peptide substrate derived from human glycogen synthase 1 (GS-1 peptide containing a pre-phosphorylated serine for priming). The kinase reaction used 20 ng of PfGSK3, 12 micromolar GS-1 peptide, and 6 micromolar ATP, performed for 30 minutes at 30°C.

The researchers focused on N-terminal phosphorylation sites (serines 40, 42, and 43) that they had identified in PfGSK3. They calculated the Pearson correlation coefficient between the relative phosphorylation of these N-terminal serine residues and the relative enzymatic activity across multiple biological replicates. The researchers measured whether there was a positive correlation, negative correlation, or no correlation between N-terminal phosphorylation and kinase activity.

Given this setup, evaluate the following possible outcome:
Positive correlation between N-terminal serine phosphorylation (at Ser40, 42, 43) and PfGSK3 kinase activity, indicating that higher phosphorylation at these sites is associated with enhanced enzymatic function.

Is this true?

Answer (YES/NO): YES